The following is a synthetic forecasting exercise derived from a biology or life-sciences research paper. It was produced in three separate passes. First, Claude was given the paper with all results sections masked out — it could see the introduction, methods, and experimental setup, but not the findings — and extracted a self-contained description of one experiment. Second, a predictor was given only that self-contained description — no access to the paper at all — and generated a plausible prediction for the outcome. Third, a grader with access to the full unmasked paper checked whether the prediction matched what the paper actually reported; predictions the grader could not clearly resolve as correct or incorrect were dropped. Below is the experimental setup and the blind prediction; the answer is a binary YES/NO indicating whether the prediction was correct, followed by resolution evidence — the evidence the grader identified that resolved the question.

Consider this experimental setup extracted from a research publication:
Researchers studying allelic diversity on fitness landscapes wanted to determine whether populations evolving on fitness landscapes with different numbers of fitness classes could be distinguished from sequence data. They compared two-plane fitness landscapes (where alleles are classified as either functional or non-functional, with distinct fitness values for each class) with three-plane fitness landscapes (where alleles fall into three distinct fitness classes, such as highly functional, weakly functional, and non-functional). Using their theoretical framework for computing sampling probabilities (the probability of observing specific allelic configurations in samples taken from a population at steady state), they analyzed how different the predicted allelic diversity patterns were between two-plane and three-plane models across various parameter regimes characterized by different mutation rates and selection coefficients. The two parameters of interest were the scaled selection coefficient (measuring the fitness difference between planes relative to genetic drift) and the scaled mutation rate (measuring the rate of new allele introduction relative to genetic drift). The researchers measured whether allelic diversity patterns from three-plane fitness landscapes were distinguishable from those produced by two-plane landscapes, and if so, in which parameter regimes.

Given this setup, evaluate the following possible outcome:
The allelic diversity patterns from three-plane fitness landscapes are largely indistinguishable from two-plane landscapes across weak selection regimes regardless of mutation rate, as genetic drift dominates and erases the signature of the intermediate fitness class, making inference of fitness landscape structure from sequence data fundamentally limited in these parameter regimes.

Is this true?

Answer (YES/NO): NO